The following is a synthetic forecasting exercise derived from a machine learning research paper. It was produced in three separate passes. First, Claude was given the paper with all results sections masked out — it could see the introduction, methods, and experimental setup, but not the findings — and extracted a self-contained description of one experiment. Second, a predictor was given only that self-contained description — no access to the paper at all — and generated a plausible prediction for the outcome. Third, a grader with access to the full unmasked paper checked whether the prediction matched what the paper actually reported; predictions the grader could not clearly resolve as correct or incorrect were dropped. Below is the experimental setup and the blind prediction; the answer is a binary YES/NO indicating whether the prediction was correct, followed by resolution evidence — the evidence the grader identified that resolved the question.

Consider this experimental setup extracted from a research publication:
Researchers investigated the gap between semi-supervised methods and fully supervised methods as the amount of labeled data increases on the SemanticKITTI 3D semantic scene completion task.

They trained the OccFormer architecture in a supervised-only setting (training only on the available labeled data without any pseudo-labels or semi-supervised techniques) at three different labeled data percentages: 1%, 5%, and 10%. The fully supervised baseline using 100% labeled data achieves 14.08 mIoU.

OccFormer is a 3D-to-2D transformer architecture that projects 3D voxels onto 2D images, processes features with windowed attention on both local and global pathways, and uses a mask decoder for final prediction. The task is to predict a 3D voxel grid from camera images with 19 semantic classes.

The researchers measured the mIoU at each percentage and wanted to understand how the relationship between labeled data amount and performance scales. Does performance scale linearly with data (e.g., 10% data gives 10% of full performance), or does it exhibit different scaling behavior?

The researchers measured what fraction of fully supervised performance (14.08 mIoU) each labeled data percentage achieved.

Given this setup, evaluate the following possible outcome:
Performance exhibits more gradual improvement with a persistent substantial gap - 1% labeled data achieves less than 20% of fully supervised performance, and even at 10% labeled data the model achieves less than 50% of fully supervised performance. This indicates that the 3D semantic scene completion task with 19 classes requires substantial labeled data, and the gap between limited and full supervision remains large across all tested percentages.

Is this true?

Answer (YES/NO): NO